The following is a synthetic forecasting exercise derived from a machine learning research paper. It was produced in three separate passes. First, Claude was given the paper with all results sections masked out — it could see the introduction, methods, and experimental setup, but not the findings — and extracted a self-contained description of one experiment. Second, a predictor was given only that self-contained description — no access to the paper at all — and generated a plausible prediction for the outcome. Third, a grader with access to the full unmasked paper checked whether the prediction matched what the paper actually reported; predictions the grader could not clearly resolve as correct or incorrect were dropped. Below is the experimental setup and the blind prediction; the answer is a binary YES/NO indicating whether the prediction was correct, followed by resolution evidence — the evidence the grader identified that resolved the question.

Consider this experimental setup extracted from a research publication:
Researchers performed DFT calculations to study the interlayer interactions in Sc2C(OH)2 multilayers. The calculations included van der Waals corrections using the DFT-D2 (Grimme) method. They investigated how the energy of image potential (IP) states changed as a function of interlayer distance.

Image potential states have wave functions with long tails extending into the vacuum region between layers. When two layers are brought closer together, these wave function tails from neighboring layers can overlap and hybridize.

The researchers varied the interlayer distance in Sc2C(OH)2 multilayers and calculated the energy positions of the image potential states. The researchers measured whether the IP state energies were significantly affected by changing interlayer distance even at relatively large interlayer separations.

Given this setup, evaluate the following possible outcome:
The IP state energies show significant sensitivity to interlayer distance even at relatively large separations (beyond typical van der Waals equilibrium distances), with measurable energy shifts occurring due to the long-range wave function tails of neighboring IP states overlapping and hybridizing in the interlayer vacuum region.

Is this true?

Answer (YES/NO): YES